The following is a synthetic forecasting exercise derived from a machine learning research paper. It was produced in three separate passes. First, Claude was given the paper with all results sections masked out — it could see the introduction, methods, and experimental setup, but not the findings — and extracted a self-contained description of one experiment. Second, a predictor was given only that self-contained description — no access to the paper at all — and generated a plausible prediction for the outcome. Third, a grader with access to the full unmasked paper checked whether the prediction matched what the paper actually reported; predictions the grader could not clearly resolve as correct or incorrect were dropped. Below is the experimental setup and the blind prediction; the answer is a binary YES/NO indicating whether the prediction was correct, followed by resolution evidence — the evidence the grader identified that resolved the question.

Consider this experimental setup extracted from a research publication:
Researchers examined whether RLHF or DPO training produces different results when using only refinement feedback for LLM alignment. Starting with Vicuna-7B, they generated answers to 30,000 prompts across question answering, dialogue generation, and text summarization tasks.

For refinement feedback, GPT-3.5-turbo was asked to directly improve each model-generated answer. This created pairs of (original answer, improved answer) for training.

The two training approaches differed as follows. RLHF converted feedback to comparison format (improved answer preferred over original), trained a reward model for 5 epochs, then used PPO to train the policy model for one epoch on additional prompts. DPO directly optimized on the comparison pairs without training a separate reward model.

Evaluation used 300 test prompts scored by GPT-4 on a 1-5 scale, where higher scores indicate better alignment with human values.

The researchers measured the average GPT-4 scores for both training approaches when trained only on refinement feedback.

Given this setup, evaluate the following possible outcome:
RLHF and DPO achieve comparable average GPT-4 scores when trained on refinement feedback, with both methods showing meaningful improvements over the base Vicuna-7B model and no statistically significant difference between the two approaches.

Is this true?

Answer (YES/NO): YES